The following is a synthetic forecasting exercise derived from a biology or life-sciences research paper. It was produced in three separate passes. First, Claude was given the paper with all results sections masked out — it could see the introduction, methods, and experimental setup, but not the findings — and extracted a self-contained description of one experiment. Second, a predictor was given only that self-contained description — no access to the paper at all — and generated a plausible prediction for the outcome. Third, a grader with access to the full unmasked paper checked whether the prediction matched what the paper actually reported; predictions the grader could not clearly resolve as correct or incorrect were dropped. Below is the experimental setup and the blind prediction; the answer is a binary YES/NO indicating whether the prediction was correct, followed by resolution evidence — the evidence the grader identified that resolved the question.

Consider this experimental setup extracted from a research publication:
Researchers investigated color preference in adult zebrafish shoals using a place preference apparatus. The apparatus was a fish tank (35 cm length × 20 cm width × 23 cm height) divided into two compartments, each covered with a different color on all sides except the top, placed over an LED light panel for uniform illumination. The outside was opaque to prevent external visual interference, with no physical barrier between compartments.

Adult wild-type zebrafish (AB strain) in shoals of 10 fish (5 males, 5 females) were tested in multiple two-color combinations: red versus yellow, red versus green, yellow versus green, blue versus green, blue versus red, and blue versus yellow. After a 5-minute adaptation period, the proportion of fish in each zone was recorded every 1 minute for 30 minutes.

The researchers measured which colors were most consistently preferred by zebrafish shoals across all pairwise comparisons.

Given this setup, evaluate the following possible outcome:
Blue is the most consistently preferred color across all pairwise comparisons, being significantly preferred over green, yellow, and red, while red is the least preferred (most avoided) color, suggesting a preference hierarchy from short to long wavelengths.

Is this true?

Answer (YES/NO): NO